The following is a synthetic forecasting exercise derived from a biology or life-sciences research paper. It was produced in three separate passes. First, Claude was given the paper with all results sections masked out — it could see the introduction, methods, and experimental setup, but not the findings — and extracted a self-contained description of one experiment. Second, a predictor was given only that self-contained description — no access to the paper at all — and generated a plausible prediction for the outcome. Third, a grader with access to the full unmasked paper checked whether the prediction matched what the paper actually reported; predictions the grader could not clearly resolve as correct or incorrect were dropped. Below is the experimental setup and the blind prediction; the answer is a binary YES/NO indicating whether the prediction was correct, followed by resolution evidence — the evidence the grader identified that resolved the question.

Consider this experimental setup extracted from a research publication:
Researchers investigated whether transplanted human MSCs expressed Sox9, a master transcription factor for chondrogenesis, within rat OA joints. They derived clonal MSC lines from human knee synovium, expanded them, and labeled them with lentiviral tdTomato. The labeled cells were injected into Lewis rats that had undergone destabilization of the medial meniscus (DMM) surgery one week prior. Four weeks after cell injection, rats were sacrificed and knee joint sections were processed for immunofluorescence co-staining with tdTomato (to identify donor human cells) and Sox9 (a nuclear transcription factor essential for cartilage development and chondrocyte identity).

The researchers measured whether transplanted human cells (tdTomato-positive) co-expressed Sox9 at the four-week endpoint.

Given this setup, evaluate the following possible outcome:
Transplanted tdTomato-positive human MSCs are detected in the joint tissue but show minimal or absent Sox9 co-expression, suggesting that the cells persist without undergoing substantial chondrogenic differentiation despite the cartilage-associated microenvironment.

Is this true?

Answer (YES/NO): NO